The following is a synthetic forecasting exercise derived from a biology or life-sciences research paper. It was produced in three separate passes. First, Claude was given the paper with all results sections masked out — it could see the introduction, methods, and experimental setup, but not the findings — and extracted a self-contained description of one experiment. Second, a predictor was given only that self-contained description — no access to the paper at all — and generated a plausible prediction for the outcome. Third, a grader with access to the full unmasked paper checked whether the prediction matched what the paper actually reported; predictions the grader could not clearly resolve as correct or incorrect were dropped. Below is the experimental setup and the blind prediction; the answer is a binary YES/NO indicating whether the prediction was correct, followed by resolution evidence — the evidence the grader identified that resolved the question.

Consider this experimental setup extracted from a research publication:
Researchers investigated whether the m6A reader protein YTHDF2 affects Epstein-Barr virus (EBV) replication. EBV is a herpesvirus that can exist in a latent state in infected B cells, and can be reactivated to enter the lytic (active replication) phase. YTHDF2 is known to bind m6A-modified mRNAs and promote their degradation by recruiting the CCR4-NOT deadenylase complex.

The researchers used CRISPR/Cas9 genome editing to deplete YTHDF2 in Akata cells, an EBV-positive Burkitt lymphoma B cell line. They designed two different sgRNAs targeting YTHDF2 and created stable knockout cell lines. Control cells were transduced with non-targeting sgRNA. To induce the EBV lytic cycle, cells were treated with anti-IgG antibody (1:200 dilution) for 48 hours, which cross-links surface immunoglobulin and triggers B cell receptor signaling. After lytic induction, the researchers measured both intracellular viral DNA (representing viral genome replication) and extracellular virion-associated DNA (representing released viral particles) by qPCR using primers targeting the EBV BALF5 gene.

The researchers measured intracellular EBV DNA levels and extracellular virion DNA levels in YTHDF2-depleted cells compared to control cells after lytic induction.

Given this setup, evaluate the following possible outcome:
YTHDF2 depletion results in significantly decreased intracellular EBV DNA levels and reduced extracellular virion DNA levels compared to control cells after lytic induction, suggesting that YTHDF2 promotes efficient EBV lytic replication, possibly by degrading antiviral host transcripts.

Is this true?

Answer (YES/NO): NO